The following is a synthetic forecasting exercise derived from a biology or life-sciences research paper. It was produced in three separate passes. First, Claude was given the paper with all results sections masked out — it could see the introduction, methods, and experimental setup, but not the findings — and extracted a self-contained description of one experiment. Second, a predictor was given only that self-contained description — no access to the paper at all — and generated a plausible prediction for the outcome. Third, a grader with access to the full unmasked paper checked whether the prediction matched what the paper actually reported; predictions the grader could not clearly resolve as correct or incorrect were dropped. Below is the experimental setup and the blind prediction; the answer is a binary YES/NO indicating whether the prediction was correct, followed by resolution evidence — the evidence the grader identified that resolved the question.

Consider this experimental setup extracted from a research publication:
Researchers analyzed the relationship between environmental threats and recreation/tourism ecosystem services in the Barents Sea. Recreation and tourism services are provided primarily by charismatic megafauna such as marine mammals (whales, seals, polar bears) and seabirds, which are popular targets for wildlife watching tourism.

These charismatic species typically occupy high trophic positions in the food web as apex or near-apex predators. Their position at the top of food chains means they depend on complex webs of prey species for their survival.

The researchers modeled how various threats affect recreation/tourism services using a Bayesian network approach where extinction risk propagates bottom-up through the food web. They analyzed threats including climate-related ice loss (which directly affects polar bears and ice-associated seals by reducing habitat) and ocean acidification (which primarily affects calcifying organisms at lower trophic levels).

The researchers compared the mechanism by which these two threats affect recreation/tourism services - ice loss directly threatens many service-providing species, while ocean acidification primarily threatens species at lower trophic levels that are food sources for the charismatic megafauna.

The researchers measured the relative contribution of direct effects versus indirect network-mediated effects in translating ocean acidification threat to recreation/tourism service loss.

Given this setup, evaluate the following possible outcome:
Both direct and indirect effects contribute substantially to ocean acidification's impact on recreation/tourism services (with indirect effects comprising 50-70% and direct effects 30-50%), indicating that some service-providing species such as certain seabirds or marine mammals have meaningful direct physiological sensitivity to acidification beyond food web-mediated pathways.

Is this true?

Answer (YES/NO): NO